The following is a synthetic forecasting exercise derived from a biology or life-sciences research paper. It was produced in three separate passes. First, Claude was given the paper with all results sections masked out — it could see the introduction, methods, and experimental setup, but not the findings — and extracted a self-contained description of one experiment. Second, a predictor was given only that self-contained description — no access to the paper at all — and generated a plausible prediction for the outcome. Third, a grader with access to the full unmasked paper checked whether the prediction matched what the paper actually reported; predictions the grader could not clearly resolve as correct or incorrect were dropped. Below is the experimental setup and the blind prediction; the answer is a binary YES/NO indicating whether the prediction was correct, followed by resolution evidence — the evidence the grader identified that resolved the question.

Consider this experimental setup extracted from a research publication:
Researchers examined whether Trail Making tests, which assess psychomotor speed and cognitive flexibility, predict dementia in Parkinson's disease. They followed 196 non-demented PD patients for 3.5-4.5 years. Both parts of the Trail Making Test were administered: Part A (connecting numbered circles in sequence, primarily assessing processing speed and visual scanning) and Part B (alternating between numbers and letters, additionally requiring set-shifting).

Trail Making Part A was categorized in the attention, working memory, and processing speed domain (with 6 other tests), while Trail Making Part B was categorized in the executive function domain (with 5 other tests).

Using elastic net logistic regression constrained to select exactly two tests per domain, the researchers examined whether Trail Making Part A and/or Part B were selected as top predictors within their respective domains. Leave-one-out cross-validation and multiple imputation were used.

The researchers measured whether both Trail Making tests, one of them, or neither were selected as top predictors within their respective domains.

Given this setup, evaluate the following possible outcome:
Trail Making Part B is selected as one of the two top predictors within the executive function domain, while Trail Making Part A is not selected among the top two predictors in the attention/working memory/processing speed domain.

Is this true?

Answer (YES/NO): YES